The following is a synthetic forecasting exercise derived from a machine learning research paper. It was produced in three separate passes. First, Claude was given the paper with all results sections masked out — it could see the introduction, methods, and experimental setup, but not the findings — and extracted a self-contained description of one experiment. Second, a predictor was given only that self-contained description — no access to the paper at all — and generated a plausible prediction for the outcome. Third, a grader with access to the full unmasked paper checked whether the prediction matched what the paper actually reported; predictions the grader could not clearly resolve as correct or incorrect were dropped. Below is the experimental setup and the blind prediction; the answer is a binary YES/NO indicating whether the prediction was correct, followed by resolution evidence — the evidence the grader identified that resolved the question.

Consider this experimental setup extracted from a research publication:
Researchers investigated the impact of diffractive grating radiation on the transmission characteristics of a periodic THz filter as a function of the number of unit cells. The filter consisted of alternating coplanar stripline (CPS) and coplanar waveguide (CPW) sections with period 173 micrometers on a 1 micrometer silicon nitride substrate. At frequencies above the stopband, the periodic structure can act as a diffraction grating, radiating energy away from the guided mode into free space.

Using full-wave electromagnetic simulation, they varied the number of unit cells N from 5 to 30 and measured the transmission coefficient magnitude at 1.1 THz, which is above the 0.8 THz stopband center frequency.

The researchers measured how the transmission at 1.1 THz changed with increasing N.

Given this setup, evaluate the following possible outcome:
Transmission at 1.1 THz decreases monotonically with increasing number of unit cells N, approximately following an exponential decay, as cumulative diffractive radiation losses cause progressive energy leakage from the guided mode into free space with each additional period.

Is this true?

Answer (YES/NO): YES